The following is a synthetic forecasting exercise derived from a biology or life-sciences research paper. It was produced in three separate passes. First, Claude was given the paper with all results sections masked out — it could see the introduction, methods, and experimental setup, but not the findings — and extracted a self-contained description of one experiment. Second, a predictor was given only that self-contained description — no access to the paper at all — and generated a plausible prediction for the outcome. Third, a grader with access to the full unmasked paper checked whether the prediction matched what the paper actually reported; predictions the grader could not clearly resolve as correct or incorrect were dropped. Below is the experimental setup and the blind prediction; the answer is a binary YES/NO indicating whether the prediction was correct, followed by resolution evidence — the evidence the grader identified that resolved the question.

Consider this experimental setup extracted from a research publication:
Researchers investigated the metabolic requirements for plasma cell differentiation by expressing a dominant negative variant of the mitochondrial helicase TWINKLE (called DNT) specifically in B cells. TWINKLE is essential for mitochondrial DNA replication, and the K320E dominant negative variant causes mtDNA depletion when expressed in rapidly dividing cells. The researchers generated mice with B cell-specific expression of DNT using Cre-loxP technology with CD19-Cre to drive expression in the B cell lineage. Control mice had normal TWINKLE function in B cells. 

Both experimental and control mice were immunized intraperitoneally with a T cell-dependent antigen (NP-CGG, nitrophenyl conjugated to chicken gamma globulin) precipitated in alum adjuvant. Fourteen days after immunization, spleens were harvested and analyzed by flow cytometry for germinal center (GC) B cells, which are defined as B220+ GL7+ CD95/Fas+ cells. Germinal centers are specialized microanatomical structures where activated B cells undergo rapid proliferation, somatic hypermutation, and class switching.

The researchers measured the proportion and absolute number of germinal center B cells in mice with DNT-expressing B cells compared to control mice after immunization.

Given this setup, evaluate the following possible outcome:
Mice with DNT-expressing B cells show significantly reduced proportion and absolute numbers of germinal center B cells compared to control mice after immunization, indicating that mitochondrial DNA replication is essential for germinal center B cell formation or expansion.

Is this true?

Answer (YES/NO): YES